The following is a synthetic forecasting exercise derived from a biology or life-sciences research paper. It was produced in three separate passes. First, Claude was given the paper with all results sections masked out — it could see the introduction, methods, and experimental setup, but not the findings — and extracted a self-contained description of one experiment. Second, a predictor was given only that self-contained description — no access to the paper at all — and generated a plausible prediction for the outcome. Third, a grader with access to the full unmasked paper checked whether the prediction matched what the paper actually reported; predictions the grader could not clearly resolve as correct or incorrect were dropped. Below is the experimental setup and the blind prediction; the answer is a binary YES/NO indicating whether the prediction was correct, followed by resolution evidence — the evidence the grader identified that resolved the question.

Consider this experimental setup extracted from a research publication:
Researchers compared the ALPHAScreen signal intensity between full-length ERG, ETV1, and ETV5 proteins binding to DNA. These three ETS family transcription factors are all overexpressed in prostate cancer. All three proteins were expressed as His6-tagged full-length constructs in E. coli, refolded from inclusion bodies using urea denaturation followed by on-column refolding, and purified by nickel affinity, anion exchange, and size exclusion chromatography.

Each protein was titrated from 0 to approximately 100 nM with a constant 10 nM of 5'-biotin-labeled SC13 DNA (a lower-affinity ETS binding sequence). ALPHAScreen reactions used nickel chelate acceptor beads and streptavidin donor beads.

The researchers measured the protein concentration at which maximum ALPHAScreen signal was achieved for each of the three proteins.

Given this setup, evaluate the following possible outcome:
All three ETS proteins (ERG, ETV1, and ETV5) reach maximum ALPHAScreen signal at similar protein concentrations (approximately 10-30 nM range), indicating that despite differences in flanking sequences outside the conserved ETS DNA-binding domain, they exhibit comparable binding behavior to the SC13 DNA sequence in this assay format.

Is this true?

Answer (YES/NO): NO